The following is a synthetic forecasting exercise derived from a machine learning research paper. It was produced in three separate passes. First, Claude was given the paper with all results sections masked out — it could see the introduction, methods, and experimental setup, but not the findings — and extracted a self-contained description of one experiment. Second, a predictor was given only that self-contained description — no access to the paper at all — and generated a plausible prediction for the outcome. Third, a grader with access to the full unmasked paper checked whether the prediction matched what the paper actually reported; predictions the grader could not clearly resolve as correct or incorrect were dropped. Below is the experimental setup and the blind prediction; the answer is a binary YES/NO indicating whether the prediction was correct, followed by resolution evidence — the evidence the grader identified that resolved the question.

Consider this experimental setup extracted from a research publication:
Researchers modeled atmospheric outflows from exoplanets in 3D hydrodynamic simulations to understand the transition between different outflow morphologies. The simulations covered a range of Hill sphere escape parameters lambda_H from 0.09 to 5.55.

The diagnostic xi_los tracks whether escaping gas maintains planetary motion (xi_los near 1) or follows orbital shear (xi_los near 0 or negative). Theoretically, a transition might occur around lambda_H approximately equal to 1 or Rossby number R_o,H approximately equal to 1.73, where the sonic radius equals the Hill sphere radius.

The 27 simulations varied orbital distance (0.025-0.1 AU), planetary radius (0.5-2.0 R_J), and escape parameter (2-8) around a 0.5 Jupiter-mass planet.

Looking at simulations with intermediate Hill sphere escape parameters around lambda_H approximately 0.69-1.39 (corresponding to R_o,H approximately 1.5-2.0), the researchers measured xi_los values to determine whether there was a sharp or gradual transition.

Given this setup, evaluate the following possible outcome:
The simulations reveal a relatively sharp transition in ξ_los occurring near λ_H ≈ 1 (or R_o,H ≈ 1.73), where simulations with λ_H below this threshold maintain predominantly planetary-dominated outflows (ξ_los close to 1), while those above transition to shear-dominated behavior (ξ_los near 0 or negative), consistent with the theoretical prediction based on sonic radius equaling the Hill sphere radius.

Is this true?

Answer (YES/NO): NO